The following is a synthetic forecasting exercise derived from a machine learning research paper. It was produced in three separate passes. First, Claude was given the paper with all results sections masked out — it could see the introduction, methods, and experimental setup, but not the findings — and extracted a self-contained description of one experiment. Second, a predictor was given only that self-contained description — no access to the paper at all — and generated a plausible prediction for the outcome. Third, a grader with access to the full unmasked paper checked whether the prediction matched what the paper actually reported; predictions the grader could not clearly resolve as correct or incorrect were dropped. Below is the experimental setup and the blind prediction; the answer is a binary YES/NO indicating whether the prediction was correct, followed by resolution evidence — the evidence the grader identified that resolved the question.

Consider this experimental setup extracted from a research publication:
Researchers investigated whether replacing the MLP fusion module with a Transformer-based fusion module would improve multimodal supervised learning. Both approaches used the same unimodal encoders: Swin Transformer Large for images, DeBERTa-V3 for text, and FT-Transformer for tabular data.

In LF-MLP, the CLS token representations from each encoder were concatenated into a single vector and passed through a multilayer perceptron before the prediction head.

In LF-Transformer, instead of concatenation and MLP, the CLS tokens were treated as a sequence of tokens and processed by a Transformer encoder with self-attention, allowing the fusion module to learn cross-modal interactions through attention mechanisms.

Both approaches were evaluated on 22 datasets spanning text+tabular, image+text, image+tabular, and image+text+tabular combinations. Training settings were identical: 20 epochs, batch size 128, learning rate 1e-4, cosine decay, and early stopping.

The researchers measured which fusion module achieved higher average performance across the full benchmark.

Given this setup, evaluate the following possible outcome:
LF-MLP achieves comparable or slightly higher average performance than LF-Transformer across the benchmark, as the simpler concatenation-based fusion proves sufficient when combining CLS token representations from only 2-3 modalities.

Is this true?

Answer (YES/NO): YES